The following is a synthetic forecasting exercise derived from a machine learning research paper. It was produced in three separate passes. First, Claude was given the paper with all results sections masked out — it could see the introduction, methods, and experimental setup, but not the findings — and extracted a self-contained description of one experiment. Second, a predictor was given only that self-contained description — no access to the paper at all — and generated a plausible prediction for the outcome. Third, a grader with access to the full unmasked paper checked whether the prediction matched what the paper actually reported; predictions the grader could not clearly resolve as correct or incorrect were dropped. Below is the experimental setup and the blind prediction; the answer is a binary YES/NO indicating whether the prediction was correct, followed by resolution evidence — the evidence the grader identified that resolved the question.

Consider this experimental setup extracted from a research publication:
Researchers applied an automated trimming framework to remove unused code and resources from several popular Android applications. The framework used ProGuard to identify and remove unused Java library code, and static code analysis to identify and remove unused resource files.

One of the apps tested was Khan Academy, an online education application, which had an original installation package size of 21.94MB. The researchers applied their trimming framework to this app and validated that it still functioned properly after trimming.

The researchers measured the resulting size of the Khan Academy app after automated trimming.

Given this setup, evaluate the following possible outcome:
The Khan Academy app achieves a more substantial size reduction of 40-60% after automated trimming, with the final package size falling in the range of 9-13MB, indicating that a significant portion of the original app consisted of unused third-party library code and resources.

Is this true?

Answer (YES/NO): NO